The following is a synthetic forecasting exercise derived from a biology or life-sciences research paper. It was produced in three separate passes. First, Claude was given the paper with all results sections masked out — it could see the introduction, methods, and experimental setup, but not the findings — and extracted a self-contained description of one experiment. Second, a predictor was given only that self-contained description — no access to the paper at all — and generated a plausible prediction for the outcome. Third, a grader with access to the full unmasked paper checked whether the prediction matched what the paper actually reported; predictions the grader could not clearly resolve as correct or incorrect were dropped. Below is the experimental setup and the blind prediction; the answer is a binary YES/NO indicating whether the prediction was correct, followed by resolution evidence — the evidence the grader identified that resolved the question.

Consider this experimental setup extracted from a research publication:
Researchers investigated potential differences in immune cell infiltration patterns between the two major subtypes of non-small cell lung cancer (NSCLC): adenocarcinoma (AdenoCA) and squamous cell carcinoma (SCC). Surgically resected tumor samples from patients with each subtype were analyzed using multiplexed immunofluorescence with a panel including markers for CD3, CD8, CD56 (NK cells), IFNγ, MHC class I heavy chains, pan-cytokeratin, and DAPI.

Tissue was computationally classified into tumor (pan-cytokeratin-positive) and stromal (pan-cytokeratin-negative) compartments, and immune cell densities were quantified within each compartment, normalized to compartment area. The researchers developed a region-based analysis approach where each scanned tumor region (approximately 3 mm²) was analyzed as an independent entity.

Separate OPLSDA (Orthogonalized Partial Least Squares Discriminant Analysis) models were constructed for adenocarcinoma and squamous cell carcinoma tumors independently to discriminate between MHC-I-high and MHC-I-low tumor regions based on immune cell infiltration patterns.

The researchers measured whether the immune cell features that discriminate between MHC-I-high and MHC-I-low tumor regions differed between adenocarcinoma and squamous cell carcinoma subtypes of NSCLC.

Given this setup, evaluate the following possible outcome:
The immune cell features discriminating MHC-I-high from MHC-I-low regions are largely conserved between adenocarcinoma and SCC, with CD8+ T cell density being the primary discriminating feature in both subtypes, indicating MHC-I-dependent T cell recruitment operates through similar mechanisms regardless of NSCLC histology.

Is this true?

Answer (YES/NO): NO